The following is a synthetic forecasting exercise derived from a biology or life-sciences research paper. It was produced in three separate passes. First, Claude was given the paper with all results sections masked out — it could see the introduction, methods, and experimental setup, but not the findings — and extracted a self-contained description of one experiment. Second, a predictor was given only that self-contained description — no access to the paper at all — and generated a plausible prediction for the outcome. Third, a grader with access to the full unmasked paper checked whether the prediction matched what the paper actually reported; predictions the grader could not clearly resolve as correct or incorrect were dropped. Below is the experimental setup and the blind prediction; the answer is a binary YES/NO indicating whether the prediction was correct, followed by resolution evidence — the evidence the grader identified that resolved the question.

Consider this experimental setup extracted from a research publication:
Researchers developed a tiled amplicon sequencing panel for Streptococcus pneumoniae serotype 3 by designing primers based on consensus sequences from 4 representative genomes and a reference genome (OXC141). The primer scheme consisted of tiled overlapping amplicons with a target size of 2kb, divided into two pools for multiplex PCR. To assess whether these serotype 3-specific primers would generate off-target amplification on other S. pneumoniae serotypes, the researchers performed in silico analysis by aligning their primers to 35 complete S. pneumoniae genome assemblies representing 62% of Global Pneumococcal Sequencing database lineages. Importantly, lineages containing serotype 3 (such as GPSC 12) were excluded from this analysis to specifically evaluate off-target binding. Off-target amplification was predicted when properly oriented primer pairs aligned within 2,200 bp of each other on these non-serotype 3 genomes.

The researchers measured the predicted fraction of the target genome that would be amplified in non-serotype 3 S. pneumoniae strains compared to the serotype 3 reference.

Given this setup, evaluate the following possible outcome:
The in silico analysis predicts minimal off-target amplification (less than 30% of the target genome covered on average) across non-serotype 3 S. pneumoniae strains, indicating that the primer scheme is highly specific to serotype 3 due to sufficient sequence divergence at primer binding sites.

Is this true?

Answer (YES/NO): NO